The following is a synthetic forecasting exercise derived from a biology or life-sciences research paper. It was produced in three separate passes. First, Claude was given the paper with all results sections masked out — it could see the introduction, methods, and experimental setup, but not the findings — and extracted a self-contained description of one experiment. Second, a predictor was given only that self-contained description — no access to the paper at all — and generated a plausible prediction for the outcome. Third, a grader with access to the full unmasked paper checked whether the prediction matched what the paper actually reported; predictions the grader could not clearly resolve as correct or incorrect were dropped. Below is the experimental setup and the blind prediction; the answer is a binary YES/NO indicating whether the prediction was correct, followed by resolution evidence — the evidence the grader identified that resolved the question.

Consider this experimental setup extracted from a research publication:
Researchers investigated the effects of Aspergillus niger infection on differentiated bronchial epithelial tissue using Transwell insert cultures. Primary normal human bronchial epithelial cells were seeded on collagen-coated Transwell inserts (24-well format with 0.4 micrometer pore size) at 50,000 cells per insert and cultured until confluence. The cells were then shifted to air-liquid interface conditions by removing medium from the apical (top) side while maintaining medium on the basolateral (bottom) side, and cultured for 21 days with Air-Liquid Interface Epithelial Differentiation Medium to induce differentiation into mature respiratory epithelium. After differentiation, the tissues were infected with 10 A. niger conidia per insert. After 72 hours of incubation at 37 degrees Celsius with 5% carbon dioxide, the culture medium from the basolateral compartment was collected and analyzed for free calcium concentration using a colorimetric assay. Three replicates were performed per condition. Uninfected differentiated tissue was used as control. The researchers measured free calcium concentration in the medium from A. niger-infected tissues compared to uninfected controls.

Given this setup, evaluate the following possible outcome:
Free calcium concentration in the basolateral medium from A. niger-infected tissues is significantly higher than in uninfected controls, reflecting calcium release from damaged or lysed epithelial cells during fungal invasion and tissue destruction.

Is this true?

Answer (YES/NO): NO